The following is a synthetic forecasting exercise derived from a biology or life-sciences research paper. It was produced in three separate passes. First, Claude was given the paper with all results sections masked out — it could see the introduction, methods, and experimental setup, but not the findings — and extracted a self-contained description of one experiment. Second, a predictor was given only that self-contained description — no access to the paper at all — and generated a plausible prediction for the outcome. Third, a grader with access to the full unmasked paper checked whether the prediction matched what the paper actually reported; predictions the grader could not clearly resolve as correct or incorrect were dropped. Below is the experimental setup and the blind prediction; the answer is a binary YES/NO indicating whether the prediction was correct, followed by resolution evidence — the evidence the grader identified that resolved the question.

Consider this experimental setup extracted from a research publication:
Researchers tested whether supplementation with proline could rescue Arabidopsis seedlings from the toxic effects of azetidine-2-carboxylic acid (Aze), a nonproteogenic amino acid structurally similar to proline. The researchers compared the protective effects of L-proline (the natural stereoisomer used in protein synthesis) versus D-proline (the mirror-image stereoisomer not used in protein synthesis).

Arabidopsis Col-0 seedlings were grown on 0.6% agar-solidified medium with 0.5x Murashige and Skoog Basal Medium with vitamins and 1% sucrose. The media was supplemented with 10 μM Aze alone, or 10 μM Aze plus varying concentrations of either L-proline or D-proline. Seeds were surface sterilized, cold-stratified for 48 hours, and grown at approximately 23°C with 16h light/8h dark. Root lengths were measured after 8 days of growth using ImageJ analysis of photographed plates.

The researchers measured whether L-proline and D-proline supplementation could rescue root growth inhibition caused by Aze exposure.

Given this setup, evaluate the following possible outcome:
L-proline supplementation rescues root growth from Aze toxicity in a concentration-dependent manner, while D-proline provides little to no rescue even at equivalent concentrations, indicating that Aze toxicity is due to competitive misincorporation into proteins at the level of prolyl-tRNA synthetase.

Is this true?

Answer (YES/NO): YES